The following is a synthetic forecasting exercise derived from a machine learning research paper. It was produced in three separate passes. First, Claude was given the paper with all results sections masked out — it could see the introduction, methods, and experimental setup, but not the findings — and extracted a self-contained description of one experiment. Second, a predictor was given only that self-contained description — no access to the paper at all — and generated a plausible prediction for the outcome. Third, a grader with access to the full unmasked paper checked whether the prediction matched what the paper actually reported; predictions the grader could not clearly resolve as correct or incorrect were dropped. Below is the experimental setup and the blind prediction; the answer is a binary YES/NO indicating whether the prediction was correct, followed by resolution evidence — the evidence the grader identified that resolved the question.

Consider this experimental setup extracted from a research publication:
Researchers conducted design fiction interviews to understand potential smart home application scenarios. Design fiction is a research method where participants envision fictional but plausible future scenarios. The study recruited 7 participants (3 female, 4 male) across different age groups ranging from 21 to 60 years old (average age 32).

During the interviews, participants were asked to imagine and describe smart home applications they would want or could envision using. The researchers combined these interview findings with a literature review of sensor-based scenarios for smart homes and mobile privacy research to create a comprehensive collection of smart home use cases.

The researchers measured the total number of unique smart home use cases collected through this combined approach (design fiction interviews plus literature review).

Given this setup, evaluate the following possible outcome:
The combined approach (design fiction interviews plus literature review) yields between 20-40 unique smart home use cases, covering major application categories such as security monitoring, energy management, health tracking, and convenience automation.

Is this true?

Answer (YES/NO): NO